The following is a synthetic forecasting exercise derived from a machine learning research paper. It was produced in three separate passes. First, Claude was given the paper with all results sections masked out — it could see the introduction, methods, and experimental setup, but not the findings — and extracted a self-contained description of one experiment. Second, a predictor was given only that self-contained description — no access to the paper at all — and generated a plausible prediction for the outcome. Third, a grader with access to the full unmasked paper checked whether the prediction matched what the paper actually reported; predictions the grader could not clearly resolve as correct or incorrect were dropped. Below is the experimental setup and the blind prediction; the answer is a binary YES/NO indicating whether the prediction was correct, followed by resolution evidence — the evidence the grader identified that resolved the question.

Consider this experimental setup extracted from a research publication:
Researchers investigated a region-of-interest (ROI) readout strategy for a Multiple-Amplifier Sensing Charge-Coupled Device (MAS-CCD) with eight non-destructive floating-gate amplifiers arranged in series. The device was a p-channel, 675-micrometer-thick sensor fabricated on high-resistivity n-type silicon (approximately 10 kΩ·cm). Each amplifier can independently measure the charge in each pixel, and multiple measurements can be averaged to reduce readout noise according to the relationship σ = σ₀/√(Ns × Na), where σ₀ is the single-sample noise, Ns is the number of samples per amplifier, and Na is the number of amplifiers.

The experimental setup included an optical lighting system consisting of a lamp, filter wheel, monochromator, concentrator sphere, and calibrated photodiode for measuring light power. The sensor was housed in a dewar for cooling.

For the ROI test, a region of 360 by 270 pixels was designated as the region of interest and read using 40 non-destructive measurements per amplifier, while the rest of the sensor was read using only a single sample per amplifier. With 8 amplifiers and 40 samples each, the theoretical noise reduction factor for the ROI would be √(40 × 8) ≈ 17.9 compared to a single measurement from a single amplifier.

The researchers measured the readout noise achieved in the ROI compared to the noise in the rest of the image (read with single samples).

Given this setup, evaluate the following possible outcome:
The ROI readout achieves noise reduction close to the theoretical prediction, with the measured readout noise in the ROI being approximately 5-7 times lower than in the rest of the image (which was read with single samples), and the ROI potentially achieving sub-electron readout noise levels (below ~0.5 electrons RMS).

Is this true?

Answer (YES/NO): YES